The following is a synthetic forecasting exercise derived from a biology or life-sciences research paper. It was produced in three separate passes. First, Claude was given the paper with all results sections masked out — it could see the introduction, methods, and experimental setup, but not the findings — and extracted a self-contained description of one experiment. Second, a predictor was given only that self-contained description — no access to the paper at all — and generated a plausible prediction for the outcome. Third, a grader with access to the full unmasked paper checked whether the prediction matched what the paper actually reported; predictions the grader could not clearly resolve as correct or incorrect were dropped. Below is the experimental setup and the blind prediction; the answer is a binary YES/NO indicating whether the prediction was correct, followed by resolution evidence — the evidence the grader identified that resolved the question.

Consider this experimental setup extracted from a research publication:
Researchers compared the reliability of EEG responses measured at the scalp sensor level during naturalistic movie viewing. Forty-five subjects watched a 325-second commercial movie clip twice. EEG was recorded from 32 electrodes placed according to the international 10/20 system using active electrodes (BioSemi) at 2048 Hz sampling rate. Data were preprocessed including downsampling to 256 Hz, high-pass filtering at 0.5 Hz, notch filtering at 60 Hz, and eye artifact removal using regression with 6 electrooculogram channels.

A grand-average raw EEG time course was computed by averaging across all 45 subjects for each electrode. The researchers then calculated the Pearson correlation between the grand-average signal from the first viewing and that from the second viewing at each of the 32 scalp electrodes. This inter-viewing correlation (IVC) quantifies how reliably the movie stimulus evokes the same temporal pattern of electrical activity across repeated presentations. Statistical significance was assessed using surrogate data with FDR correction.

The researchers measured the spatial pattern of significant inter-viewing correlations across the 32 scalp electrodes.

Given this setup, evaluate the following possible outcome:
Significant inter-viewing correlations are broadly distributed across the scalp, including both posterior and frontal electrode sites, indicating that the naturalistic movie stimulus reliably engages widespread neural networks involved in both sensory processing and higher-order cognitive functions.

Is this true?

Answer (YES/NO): NO